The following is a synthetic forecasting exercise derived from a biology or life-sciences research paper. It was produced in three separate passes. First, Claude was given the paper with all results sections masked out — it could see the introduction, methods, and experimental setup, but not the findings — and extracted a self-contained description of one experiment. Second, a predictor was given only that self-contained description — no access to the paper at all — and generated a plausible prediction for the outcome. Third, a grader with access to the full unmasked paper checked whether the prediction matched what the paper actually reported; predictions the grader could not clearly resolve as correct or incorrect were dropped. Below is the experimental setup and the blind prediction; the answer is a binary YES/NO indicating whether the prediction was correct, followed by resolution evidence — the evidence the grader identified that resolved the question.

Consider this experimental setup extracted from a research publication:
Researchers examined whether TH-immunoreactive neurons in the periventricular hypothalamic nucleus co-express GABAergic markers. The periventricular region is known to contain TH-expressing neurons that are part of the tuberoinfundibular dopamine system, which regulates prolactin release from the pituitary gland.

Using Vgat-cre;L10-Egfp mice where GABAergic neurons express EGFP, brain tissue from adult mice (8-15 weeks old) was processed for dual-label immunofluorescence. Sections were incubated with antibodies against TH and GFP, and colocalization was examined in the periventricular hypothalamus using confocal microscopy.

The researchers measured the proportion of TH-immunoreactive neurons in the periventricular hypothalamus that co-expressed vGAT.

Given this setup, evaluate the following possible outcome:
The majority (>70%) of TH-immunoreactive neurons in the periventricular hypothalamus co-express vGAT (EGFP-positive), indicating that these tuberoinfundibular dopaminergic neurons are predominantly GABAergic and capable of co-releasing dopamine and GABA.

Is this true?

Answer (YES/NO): YES